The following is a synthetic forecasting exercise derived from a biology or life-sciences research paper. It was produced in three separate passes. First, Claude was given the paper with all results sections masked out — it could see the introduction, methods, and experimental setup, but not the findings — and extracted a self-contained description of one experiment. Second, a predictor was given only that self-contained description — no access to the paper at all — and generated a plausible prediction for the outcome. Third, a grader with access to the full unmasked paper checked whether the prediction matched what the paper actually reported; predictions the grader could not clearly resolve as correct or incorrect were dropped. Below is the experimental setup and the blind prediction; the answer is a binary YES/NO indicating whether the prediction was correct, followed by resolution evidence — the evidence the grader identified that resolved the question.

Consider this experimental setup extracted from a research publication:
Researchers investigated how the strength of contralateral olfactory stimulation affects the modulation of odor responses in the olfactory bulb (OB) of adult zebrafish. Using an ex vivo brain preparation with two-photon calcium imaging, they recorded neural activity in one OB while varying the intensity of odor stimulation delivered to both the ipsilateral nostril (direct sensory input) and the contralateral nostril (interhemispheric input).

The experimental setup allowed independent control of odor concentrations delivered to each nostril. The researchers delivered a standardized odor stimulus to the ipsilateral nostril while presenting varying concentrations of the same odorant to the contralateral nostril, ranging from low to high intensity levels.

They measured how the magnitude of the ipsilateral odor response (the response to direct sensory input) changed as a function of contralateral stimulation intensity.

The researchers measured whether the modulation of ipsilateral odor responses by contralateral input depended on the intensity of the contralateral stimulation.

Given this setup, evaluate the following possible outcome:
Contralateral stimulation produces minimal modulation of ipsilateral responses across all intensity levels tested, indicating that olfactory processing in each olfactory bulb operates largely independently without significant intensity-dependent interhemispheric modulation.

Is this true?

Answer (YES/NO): NO